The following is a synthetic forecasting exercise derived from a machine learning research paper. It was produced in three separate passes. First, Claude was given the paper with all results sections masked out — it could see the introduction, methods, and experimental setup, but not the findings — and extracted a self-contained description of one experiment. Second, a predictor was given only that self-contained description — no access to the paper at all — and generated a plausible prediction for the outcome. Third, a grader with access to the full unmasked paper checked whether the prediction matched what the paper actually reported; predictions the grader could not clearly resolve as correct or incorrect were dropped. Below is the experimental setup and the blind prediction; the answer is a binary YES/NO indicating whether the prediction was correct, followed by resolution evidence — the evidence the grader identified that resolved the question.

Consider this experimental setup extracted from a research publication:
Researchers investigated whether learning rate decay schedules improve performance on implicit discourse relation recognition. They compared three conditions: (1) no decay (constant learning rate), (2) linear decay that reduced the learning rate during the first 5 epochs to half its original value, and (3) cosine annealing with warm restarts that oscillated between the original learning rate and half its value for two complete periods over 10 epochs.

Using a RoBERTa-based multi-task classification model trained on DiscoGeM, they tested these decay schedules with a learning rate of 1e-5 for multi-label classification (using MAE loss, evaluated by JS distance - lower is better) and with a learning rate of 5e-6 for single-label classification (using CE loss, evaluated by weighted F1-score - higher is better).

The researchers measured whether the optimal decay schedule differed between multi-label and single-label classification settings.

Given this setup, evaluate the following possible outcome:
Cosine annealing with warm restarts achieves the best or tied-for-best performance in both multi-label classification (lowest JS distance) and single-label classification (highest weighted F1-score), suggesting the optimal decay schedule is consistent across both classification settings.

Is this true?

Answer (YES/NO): NO